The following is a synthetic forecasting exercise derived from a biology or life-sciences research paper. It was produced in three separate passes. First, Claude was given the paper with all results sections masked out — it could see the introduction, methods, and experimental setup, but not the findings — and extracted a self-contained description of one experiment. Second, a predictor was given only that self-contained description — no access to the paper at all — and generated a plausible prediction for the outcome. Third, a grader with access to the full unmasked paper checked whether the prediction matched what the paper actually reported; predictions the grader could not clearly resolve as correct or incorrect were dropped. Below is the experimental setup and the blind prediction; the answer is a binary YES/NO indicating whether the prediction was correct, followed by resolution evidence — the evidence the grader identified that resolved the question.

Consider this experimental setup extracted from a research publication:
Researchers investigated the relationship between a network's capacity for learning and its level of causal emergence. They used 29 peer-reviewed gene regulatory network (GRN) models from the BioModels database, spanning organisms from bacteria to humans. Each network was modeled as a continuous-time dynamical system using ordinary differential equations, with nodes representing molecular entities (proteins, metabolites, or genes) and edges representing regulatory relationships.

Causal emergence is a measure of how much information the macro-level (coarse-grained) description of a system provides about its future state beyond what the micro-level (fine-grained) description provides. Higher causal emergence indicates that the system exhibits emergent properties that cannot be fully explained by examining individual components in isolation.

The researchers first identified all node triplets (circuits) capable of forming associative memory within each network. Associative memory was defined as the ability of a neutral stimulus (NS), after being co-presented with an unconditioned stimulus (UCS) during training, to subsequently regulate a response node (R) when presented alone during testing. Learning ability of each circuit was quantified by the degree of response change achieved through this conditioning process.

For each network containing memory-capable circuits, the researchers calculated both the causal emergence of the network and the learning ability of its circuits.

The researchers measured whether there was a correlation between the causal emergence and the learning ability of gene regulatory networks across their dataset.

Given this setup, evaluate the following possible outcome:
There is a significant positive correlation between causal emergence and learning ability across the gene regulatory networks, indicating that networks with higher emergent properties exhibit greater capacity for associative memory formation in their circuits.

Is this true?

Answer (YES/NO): YES